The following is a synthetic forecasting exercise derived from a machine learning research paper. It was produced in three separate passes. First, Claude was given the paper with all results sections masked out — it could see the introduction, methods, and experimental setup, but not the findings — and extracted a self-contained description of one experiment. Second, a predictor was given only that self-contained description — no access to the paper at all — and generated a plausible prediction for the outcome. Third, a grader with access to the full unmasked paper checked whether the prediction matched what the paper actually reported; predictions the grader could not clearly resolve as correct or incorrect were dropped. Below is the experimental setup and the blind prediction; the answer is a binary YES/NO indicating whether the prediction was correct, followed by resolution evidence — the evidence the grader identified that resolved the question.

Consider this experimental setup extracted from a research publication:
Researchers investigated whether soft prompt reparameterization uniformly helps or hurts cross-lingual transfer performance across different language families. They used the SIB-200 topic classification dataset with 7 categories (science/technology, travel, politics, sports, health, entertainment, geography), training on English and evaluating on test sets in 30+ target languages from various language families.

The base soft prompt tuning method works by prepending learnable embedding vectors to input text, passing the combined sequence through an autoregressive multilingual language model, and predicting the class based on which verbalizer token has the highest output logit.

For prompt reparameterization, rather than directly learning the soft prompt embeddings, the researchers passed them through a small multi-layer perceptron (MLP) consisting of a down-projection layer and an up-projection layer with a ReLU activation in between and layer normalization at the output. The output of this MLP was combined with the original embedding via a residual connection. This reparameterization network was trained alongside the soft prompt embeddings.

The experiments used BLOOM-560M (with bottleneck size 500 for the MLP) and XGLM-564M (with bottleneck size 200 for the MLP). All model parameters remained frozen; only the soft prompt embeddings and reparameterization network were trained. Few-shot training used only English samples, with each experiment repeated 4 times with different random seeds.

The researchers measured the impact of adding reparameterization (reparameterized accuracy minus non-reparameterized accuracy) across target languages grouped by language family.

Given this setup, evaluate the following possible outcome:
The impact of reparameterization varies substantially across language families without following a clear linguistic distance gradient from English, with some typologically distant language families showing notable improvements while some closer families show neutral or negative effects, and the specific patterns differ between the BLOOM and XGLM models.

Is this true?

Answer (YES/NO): YES